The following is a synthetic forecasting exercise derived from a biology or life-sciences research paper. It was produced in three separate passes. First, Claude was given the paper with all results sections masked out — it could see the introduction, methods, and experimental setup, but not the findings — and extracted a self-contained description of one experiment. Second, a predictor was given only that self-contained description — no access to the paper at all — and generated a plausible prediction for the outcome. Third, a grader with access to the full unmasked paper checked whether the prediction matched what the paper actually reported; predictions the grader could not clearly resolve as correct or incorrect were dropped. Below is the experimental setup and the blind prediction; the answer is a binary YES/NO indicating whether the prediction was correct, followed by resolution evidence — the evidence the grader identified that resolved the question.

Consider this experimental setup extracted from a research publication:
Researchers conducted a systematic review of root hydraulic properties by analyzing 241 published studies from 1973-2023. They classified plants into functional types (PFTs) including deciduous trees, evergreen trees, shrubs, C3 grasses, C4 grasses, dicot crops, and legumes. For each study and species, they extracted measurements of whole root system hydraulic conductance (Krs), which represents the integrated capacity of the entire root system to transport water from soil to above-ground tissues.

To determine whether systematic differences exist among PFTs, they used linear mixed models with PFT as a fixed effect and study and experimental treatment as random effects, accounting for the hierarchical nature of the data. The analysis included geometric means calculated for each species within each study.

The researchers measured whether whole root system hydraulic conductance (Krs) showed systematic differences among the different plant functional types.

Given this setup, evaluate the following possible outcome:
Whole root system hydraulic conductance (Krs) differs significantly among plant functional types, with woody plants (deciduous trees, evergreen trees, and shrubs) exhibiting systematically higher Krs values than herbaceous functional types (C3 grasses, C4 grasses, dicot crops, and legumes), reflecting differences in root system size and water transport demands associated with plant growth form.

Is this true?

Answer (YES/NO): NO